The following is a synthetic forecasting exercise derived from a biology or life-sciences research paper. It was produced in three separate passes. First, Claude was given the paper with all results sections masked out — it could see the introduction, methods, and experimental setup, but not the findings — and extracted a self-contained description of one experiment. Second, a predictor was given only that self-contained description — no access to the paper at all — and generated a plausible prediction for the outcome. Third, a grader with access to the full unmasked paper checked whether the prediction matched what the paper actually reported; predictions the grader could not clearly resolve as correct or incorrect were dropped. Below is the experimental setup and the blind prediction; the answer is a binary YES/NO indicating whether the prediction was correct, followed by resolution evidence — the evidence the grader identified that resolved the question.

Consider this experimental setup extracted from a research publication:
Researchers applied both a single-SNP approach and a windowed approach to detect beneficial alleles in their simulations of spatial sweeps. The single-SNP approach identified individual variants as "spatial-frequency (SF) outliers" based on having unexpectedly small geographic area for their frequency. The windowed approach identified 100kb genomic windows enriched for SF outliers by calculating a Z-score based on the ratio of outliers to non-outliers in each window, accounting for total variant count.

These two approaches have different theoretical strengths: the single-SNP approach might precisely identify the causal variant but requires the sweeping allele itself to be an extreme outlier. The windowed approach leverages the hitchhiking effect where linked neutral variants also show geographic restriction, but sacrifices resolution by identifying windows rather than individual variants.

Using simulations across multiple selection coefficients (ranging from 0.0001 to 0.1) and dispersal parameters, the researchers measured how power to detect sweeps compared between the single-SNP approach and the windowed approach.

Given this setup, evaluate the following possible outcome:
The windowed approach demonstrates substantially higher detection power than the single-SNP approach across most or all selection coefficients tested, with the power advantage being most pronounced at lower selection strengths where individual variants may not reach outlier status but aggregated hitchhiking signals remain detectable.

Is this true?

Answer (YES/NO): NO